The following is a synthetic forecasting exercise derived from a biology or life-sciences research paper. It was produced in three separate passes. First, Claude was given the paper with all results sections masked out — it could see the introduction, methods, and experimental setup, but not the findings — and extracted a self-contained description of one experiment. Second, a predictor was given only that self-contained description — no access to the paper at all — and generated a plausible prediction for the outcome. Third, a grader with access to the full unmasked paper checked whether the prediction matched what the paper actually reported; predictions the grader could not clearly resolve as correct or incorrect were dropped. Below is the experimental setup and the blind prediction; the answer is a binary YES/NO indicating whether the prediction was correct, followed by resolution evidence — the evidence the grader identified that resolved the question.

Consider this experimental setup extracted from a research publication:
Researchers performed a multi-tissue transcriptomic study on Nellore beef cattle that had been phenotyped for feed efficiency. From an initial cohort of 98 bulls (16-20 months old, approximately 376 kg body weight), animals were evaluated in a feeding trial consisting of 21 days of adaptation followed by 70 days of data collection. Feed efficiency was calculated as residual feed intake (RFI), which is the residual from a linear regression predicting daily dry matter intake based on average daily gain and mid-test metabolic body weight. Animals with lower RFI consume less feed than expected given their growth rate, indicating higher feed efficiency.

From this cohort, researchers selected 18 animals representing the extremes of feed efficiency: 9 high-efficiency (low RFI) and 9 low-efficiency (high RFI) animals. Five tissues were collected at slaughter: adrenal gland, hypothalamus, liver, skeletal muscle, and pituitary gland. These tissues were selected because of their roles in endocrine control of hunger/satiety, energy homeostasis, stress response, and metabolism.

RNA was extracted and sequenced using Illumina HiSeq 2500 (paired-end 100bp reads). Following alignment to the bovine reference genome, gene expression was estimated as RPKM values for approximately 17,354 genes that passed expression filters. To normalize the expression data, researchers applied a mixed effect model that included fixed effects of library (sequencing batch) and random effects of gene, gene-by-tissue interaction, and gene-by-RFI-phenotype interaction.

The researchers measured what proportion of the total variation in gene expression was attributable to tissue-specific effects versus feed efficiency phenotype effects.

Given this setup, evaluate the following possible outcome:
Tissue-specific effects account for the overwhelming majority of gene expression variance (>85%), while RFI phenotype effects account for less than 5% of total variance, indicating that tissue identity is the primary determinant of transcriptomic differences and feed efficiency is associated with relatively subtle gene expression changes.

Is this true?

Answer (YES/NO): NO